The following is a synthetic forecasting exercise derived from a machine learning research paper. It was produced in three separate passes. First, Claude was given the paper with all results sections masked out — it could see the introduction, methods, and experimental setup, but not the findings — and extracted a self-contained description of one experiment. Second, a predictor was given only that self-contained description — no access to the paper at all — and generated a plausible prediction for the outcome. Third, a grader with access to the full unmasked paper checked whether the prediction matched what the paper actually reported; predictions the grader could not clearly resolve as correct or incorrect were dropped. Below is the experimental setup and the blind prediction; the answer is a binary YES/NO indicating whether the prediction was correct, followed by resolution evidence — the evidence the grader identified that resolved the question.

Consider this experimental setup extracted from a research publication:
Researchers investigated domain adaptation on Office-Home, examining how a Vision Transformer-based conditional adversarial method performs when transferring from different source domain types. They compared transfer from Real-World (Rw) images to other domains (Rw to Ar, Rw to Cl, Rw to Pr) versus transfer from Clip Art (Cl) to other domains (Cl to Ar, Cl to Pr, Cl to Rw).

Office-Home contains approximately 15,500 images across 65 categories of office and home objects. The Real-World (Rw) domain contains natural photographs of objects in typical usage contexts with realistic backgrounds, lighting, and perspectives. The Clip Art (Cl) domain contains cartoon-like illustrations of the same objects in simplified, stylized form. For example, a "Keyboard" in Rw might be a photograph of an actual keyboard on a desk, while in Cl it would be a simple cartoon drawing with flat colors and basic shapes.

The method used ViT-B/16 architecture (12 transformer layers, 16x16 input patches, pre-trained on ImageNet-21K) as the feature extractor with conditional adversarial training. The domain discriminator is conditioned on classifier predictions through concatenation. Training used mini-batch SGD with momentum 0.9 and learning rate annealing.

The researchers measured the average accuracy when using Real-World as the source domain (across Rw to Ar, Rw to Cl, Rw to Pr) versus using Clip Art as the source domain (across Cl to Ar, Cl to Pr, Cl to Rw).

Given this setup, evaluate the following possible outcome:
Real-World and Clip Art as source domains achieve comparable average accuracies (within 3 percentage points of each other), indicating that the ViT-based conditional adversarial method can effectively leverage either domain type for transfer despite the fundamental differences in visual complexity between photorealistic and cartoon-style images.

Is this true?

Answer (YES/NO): NO